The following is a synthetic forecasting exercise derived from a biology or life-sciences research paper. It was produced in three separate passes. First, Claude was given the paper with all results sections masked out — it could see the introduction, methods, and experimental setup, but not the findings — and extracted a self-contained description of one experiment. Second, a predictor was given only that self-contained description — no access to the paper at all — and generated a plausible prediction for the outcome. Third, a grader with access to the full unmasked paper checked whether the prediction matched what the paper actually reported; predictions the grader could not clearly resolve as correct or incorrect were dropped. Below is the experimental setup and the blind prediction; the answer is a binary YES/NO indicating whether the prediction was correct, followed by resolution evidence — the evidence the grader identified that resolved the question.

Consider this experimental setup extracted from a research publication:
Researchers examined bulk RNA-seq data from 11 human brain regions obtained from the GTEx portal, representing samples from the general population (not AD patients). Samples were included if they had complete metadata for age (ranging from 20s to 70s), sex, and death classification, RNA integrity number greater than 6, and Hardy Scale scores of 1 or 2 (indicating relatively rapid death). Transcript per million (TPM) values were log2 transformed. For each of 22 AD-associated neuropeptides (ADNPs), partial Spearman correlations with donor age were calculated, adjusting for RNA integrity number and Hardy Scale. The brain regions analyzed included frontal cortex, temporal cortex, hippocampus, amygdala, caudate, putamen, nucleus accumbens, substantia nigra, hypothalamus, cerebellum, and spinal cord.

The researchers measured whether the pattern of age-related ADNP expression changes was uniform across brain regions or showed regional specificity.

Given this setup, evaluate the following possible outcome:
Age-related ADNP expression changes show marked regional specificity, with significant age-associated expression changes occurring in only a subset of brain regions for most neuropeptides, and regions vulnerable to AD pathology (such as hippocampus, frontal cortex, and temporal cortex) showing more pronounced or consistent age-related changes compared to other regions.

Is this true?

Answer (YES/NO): YES